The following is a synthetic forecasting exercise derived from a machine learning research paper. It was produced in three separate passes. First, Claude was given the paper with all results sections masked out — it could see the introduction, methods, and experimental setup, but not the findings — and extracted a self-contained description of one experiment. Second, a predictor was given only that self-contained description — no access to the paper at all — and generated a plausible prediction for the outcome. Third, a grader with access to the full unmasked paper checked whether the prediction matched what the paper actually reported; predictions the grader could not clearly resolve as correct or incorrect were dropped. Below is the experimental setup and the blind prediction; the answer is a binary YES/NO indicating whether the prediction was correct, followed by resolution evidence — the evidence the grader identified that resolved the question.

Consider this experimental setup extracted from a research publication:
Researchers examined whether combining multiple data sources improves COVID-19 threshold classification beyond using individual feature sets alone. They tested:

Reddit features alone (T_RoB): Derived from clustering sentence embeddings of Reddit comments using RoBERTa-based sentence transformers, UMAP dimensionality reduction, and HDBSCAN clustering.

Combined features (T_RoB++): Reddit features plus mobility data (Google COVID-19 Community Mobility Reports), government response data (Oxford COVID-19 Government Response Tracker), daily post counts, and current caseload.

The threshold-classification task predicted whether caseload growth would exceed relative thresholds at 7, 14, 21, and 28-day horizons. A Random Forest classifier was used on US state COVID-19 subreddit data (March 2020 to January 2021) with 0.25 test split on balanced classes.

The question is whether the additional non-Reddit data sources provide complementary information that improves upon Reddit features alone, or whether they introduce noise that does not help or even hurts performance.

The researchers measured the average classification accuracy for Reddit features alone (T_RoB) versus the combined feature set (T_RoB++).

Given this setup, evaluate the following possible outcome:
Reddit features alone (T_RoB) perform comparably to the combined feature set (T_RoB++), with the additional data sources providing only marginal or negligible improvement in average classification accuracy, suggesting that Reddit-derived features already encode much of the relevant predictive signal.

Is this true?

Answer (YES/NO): NO